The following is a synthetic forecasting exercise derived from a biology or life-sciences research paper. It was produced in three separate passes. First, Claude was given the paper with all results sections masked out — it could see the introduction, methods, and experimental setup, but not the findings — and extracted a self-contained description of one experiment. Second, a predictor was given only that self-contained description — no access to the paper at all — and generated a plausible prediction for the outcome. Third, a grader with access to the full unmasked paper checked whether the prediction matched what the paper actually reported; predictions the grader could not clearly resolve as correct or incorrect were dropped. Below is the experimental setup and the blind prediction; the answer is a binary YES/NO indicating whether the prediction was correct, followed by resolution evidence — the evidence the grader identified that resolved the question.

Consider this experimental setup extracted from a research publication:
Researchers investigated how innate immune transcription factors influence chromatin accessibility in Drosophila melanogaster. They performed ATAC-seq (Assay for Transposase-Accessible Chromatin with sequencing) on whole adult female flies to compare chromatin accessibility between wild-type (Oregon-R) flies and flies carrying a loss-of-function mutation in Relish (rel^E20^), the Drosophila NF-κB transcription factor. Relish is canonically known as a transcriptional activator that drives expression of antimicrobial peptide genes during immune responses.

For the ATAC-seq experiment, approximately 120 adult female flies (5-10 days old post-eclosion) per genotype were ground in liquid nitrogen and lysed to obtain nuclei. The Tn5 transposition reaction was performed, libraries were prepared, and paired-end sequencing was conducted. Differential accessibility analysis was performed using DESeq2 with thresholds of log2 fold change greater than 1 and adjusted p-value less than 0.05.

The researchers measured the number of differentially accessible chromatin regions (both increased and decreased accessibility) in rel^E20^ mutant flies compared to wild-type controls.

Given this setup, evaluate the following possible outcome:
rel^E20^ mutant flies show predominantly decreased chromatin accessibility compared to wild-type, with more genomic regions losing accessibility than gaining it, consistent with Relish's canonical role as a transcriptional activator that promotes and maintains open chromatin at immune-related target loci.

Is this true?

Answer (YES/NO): NO